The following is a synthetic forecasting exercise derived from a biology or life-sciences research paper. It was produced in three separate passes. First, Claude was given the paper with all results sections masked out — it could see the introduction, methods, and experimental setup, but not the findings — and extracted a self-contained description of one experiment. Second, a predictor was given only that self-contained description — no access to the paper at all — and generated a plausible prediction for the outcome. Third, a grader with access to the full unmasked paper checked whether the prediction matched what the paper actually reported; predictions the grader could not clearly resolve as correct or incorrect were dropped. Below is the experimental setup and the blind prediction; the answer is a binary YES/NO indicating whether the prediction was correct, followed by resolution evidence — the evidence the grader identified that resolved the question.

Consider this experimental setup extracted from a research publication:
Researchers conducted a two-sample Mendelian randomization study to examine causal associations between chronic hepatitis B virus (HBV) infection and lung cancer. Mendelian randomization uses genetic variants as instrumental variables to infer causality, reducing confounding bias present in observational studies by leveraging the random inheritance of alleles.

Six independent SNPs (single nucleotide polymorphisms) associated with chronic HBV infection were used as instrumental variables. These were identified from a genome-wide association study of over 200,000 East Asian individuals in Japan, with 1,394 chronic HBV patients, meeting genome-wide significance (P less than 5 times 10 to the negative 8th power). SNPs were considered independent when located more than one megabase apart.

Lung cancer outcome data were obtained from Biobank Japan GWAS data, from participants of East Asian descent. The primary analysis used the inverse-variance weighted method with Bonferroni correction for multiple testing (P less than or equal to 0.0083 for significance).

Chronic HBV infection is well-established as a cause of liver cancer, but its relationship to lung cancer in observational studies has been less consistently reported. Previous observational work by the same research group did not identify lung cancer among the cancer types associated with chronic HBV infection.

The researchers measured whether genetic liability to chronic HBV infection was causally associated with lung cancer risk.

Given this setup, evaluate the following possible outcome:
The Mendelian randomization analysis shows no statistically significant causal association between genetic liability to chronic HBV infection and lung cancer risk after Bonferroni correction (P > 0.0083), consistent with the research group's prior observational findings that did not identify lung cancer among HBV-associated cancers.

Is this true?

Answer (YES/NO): NO